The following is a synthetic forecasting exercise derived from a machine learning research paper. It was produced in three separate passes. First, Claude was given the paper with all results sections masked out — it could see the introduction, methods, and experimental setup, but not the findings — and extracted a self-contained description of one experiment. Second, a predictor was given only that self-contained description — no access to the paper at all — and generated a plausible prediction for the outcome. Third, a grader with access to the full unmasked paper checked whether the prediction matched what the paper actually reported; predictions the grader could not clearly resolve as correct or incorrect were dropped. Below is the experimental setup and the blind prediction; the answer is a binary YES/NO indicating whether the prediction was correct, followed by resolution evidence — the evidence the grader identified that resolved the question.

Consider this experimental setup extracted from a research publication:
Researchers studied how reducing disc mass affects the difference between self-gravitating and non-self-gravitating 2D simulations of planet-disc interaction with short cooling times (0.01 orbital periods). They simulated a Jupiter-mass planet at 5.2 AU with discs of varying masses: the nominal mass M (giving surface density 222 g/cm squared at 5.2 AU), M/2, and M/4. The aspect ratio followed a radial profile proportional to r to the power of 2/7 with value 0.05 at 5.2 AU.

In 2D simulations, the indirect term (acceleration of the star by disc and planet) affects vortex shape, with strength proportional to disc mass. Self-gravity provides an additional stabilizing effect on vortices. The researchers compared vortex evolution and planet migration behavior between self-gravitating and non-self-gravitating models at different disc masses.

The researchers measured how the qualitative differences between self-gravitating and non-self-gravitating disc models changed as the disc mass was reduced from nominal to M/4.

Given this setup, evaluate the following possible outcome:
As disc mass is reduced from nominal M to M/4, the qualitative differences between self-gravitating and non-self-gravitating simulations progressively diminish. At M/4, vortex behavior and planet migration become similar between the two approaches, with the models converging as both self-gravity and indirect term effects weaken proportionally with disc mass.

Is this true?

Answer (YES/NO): YES